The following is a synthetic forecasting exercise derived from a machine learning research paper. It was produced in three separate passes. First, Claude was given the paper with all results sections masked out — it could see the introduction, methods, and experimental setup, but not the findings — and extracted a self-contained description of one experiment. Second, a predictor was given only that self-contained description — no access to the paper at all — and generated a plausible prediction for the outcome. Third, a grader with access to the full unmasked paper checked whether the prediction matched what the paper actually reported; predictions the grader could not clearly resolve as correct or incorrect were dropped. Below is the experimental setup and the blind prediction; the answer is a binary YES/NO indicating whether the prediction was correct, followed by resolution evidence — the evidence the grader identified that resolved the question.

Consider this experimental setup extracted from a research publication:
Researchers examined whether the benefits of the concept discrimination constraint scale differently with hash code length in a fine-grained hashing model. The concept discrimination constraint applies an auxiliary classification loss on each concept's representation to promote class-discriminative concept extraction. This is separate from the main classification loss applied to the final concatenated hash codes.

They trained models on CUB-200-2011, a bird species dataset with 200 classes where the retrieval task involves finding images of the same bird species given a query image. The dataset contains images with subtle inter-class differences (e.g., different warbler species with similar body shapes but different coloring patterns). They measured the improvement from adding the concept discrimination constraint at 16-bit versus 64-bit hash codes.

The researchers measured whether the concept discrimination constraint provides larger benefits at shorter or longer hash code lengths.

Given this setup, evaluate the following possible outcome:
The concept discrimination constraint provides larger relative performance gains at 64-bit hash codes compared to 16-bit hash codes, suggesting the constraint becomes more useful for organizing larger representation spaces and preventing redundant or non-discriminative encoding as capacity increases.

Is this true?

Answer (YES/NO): NO